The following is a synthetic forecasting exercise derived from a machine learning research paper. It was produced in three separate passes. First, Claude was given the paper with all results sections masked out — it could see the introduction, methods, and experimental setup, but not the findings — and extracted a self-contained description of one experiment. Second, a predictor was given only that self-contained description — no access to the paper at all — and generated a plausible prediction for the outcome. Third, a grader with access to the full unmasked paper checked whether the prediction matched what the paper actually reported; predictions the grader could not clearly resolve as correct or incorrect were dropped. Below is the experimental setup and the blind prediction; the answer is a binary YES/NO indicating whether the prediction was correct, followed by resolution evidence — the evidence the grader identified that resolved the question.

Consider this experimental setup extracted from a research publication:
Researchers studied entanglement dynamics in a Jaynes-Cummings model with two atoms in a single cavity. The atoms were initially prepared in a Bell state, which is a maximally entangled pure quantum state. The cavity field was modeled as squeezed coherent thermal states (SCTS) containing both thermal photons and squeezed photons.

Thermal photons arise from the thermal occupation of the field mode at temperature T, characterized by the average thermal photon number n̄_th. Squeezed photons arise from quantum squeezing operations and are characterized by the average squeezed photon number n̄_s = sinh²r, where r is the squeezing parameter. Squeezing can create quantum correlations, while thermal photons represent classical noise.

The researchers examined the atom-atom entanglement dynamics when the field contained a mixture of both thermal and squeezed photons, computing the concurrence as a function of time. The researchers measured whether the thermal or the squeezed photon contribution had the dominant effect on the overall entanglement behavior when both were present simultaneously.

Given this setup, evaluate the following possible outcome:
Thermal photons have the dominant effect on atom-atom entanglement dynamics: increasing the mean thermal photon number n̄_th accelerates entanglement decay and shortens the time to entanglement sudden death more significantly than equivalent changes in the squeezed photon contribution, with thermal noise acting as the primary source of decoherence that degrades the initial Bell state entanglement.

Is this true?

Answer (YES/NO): YES